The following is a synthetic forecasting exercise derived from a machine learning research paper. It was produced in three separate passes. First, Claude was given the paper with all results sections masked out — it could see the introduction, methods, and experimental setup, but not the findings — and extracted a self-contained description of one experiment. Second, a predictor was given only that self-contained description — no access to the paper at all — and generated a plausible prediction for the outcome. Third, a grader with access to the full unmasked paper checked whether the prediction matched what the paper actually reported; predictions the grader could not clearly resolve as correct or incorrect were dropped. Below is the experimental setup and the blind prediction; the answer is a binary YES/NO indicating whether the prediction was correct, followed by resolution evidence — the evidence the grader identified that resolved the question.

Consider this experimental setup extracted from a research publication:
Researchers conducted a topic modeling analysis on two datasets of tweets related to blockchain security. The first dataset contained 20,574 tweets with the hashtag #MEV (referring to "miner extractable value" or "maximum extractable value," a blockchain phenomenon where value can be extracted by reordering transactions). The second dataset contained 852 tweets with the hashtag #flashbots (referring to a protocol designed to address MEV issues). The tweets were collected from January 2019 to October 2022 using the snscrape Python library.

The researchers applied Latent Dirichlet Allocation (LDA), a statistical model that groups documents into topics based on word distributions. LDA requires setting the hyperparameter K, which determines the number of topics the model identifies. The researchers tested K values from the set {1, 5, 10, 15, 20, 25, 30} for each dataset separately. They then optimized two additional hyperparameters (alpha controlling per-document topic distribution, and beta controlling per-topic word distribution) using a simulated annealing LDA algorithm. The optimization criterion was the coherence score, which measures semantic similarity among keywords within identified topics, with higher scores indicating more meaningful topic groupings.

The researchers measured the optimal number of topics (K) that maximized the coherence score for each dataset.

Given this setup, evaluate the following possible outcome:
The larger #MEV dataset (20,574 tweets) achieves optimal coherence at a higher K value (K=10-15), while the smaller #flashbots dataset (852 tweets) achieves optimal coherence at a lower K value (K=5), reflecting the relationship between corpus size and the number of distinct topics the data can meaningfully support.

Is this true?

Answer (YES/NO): NO